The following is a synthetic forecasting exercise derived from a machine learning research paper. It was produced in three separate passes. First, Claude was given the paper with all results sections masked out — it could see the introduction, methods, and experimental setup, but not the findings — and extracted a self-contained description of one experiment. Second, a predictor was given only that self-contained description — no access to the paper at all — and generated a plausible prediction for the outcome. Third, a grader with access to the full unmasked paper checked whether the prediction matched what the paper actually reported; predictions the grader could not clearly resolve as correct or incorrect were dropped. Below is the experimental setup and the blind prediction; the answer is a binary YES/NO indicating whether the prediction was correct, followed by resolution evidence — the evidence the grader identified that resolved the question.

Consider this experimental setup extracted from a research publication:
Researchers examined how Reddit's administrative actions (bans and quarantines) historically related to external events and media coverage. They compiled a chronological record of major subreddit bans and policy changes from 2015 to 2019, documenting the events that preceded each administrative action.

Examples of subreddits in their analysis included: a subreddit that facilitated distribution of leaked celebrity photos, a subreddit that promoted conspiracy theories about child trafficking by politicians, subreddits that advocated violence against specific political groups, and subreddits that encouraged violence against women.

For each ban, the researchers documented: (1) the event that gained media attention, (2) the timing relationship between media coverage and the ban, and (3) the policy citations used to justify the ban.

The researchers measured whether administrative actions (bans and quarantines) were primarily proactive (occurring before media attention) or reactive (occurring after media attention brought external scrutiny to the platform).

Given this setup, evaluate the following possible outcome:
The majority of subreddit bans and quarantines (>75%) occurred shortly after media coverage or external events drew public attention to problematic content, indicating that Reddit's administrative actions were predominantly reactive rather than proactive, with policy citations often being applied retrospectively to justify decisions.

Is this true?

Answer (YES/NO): YES